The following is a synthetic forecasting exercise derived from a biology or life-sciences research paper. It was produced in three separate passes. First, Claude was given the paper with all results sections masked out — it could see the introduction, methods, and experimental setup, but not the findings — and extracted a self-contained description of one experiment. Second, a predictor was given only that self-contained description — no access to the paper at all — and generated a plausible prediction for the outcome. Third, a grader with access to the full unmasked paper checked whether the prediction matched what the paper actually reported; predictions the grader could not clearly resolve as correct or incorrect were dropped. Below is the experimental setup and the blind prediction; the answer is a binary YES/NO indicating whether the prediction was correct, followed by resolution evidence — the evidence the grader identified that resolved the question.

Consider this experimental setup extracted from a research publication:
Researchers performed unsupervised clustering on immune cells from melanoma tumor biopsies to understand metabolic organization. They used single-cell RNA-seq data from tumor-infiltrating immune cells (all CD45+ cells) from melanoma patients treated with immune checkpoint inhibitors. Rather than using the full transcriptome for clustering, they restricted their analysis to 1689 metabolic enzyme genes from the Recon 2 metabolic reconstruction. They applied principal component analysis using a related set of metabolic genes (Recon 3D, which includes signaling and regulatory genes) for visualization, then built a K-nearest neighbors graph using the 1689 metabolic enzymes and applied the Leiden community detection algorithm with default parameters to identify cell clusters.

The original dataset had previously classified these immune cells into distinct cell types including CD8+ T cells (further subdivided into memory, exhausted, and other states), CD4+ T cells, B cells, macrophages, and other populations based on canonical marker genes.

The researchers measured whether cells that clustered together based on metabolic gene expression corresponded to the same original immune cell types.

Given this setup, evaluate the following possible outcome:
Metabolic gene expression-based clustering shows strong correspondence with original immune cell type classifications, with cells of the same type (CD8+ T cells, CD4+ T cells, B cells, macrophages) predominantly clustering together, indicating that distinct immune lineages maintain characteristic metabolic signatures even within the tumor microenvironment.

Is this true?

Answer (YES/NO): NO